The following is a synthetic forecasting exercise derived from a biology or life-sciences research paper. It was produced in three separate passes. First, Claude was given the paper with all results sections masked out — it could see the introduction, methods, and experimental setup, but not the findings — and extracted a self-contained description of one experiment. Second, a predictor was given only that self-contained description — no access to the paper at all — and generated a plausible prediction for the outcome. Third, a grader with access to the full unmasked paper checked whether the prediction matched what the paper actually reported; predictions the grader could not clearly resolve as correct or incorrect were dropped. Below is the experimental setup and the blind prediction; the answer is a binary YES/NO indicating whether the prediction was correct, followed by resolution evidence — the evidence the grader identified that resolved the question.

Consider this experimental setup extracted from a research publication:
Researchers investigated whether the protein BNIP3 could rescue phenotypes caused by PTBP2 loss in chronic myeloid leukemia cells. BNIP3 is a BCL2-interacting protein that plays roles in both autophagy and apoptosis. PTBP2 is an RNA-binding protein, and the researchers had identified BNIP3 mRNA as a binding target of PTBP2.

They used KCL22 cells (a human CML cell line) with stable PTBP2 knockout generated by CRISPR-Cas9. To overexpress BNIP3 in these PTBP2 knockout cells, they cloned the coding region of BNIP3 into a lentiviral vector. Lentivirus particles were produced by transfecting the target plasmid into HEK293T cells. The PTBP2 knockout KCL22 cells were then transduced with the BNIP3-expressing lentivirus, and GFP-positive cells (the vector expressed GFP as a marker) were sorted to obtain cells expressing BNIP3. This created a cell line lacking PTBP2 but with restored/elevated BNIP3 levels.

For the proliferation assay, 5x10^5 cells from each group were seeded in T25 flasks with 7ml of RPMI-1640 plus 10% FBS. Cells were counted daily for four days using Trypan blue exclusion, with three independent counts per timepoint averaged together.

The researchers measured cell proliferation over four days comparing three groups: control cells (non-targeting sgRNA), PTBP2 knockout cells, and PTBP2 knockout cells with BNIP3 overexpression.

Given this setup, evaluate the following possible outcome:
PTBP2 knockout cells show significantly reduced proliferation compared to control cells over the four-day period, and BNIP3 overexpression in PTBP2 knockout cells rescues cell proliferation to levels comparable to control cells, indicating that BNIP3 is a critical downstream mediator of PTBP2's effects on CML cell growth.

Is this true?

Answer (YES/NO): NO